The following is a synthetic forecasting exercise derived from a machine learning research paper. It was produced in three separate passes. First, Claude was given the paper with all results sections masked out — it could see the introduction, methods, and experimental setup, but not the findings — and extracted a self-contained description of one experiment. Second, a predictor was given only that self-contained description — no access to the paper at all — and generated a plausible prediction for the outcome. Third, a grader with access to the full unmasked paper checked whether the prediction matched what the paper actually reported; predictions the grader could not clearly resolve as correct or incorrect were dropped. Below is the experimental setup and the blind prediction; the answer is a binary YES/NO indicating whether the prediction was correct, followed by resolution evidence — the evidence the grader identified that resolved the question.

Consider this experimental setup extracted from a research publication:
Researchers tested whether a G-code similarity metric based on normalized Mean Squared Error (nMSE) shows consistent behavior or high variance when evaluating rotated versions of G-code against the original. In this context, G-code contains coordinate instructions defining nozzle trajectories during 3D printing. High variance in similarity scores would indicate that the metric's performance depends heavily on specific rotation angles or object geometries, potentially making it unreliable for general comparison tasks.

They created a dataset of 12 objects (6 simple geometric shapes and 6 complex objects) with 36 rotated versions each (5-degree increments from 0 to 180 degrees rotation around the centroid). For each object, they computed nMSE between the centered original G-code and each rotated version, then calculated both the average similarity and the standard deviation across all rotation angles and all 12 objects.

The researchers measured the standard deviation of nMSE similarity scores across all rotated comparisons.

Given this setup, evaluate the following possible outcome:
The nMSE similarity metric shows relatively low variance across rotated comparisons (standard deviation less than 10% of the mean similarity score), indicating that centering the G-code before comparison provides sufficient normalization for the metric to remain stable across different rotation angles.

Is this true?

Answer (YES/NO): NO